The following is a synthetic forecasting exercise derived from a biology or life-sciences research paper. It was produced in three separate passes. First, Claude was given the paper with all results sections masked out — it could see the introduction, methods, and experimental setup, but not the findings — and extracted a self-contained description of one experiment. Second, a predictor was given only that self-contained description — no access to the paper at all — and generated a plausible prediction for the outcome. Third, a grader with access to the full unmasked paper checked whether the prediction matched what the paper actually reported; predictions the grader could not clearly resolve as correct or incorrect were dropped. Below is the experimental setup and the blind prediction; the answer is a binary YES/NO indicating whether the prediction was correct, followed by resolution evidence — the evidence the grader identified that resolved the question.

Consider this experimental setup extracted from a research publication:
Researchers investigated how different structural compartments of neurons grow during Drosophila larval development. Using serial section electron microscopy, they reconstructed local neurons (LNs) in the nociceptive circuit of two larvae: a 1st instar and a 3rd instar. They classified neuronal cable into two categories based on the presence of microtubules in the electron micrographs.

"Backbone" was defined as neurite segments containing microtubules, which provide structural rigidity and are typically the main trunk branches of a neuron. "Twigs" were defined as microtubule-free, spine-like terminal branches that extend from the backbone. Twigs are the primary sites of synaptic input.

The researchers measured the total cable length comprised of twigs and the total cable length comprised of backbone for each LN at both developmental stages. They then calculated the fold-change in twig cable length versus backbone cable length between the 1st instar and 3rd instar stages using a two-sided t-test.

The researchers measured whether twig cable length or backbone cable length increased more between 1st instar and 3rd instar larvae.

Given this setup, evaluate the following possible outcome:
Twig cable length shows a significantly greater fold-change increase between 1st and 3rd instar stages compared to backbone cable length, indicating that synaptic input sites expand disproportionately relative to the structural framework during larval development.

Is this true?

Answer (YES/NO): YES